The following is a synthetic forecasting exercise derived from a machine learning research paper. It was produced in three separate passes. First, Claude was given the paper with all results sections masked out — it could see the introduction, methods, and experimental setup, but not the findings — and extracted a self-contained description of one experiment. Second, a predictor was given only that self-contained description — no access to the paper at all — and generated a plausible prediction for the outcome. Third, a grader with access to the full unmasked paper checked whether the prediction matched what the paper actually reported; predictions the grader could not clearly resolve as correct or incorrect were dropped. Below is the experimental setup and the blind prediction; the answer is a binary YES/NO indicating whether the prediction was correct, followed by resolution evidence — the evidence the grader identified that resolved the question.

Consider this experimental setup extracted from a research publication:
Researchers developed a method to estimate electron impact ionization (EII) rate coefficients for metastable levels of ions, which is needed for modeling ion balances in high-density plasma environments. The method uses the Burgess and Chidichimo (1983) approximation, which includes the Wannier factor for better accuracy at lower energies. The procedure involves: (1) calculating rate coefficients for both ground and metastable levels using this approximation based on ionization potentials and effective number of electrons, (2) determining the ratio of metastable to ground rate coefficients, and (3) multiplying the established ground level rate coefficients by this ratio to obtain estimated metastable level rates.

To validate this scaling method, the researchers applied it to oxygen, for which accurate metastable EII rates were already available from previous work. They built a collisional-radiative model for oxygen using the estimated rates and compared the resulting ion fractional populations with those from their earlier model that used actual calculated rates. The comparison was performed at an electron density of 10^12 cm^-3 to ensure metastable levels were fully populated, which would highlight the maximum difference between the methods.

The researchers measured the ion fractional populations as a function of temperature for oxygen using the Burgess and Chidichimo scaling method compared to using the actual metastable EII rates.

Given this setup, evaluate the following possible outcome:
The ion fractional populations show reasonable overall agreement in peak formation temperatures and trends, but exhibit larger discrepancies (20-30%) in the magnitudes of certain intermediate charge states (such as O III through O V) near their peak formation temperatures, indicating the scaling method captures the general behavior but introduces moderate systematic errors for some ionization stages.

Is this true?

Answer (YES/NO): NO